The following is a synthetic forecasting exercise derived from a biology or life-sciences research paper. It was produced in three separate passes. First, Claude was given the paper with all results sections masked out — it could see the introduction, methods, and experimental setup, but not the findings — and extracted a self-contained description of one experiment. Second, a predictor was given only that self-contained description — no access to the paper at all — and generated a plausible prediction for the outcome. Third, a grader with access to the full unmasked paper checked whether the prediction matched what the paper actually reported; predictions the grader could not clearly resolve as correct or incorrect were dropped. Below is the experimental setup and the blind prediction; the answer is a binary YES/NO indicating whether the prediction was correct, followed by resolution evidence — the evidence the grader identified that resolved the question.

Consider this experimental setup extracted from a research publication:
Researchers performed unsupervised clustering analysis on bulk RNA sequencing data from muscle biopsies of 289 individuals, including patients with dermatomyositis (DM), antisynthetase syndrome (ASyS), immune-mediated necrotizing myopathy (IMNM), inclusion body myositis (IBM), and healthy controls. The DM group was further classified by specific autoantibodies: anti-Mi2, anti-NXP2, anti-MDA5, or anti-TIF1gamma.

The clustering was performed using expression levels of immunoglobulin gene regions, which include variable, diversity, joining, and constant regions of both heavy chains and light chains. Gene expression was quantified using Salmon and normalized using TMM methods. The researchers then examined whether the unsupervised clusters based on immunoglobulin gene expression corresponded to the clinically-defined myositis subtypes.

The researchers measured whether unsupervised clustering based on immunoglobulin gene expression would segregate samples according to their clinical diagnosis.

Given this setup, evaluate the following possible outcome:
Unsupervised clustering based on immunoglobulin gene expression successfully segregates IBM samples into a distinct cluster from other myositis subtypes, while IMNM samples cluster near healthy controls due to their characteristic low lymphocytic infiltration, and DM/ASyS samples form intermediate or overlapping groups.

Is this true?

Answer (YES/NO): NO